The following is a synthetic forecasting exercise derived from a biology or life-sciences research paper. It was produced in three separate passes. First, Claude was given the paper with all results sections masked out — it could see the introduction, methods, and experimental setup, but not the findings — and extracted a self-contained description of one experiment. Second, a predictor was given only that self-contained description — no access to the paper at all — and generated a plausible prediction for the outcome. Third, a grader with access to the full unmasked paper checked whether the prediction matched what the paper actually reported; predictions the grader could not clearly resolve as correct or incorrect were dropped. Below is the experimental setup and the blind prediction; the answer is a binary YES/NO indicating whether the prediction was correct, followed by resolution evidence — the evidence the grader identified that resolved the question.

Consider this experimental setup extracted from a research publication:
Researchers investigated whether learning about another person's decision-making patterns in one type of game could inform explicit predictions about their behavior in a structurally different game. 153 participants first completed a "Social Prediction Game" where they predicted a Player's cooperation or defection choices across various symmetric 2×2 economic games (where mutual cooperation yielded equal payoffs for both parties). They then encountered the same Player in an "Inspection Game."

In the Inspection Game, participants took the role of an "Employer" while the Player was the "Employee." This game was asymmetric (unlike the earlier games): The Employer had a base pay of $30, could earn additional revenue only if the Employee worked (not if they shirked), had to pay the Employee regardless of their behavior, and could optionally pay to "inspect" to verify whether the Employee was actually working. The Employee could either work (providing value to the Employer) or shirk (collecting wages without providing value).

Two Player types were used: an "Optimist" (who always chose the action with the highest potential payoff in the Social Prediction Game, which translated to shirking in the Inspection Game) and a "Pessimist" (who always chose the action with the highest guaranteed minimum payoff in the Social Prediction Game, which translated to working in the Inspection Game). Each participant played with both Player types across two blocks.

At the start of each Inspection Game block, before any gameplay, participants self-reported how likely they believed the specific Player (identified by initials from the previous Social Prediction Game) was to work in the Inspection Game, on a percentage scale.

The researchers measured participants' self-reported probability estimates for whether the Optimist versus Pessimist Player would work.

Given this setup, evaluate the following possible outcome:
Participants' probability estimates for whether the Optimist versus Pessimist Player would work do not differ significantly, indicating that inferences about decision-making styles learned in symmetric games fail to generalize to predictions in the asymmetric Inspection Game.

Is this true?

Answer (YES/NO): NO